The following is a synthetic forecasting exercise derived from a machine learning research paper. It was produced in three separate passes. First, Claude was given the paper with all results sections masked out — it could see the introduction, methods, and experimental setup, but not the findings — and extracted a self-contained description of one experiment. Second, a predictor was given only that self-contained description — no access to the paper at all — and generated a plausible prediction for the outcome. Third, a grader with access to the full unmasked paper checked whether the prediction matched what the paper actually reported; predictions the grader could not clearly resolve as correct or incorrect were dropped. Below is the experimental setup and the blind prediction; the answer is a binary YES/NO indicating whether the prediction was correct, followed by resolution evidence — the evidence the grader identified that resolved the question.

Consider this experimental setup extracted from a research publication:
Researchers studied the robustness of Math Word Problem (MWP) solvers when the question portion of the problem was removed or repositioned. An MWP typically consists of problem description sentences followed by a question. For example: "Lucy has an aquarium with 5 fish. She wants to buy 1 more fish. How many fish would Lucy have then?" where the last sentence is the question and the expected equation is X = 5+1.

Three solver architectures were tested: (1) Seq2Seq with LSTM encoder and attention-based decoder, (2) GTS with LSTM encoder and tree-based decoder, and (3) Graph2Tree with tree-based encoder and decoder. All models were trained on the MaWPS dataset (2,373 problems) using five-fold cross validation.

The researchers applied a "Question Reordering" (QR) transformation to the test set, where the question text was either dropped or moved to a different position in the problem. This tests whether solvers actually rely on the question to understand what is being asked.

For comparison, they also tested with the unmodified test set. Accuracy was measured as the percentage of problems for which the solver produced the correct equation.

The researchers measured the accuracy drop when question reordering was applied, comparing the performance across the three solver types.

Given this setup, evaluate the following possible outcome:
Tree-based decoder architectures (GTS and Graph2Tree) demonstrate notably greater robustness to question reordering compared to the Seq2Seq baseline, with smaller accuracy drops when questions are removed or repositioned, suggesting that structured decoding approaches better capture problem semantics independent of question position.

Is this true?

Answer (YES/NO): NO